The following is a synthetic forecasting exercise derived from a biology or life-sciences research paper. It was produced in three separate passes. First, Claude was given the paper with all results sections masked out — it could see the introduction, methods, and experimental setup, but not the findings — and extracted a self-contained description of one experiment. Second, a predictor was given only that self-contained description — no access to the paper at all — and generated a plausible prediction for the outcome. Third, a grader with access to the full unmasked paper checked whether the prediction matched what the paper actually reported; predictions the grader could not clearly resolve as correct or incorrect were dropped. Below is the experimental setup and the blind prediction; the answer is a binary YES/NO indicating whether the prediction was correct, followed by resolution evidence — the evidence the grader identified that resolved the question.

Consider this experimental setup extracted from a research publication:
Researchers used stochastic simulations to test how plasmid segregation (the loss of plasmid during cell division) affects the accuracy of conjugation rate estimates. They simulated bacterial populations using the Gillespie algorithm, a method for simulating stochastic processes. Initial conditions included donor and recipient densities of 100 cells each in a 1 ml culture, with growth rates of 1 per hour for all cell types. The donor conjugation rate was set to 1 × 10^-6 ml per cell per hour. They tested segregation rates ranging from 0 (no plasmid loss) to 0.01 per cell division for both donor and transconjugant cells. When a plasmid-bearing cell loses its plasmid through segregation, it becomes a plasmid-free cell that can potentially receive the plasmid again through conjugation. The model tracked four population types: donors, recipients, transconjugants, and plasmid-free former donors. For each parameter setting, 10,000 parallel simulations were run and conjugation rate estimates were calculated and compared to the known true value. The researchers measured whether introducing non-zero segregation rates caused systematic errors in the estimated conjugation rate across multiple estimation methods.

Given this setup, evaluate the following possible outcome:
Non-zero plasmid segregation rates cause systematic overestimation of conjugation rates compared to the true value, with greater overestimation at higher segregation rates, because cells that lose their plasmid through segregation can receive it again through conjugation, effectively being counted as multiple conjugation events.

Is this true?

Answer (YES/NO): NO